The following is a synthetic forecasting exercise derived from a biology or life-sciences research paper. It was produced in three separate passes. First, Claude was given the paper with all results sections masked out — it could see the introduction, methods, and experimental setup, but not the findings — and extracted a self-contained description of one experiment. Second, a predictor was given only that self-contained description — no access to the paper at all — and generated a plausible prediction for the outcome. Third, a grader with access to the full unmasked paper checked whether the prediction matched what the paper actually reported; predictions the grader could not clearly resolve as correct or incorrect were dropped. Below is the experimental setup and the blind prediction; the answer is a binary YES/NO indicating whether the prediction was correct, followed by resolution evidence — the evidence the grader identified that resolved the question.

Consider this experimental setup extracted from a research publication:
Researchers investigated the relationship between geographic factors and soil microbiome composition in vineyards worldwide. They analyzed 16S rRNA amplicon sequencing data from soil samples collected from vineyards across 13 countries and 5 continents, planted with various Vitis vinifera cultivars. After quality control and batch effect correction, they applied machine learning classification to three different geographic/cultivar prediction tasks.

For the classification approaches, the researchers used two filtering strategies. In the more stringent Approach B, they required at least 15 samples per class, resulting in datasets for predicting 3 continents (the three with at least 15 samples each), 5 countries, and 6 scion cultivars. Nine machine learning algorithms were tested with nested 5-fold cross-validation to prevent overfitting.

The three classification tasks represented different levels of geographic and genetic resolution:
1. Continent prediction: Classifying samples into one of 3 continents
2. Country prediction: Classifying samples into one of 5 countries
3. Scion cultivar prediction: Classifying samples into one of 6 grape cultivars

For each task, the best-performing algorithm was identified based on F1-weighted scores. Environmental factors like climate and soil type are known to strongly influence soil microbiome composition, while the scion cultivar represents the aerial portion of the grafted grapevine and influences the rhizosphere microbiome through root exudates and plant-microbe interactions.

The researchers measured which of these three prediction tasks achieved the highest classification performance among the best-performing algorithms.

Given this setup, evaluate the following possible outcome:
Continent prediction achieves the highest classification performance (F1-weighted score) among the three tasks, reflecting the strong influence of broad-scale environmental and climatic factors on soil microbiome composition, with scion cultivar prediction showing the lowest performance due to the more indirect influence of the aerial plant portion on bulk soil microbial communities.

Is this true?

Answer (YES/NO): YES